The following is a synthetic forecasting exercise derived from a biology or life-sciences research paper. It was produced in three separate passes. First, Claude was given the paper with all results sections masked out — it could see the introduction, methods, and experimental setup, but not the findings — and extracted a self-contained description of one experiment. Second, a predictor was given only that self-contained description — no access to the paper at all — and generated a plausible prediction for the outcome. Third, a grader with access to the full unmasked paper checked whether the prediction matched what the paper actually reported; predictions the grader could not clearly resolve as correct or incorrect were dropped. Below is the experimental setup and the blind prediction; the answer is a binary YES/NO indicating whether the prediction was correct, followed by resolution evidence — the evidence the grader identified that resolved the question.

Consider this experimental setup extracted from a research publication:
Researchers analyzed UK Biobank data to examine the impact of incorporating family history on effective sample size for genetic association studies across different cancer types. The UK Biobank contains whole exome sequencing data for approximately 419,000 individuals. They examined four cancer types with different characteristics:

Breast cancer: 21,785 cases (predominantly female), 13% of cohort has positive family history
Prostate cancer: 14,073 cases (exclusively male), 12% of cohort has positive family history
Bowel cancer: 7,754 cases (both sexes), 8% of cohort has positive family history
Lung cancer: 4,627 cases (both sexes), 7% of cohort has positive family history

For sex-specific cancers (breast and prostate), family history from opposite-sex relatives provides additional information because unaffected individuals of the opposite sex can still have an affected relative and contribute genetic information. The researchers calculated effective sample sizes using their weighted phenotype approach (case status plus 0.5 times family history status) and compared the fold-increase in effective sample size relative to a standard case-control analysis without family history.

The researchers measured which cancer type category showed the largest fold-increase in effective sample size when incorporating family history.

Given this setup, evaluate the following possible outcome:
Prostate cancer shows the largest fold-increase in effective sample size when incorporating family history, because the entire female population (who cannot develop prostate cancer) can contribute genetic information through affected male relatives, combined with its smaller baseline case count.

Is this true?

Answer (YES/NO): NO